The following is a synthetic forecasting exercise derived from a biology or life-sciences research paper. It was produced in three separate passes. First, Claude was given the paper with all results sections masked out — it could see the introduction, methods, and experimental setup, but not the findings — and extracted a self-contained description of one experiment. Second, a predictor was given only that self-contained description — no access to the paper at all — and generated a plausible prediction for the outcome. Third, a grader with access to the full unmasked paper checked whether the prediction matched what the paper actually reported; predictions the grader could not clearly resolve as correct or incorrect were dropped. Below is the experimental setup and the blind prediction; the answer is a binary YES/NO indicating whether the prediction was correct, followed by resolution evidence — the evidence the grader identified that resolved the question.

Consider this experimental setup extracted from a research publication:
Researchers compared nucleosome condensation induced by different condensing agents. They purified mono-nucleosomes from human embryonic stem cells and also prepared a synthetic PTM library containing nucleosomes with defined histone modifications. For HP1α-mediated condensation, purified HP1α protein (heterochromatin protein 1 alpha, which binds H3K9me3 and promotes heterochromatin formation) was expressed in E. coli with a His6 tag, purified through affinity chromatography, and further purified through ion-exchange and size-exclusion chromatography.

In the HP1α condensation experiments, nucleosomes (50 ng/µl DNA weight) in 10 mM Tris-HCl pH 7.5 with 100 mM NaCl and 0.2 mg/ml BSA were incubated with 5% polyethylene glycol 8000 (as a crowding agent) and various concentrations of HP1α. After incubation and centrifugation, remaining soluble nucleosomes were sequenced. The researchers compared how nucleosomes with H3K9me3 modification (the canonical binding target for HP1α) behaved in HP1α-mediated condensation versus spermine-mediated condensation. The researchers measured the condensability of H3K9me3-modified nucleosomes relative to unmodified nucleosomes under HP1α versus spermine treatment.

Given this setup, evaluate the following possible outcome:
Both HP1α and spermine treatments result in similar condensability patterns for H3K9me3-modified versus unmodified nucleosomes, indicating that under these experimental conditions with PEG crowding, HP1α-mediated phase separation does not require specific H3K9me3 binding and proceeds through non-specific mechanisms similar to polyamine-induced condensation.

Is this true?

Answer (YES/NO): NO